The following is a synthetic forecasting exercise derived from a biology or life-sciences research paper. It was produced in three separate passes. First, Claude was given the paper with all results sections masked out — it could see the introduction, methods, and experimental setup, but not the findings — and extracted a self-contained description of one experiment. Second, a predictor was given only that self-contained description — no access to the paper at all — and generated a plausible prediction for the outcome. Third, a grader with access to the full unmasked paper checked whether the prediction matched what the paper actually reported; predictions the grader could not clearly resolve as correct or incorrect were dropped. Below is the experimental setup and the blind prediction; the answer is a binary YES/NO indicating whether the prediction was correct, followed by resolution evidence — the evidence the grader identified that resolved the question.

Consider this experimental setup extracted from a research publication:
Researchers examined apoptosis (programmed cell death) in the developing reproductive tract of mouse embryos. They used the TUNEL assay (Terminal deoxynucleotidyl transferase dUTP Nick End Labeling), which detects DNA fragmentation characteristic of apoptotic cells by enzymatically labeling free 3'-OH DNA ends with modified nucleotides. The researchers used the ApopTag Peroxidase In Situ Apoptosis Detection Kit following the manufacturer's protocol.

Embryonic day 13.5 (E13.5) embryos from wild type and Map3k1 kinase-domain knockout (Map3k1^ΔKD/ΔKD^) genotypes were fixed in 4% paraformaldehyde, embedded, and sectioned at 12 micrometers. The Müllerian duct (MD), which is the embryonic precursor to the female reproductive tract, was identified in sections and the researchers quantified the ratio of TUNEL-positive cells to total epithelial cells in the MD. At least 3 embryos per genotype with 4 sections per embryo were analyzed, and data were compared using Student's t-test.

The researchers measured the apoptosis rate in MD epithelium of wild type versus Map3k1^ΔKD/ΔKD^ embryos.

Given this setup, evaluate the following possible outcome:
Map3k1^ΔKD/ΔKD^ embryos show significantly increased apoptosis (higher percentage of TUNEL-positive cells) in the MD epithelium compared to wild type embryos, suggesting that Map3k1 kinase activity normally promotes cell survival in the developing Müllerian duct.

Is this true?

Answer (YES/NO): NO